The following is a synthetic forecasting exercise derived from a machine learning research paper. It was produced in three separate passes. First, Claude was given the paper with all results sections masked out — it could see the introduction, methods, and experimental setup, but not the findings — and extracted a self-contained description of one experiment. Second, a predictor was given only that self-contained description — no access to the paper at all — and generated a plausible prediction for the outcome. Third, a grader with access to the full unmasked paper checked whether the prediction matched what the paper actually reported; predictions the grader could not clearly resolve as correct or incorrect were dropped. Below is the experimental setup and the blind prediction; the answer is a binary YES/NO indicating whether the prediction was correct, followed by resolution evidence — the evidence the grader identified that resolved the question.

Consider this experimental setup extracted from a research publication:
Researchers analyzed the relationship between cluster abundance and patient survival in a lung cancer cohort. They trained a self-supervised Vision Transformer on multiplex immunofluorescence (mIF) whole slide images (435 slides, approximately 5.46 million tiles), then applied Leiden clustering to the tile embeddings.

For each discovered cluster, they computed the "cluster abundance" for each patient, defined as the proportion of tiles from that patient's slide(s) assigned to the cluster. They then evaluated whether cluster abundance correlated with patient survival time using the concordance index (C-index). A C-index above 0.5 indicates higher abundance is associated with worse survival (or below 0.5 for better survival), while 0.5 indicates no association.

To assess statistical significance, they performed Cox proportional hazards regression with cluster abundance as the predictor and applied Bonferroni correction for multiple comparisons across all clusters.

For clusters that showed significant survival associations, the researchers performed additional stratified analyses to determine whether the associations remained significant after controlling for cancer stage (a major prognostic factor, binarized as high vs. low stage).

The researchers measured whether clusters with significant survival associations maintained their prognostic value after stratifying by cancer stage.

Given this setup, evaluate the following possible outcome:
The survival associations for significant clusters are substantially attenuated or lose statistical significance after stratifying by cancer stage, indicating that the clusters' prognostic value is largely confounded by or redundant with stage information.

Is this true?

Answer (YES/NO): NO